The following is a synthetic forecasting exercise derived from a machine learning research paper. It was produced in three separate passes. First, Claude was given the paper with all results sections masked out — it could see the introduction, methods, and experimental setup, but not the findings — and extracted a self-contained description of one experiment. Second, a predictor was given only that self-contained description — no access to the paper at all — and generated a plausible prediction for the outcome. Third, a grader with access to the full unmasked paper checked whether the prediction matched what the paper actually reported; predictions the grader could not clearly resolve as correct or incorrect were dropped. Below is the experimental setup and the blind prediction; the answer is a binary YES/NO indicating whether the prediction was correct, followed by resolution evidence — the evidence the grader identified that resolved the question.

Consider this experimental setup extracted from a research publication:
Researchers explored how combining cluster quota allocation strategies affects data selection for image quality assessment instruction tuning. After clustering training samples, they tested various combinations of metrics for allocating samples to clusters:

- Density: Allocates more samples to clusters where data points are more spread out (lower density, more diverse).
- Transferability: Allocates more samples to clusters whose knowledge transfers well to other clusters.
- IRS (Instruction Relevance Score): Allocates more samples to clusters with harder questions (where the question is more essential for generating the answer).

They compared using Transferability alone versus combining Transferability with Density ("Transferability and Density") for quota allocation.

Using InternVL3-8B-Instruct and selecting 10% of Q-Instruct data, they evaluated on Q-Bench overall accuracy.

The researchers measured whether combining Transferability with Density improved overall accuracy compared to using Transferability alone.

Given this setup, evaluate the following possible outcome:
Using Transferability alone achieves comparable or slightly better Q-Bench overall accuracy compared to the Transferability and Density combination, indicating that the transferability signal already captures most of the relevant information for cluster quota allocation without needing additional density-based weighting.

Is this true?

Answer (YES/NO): NO